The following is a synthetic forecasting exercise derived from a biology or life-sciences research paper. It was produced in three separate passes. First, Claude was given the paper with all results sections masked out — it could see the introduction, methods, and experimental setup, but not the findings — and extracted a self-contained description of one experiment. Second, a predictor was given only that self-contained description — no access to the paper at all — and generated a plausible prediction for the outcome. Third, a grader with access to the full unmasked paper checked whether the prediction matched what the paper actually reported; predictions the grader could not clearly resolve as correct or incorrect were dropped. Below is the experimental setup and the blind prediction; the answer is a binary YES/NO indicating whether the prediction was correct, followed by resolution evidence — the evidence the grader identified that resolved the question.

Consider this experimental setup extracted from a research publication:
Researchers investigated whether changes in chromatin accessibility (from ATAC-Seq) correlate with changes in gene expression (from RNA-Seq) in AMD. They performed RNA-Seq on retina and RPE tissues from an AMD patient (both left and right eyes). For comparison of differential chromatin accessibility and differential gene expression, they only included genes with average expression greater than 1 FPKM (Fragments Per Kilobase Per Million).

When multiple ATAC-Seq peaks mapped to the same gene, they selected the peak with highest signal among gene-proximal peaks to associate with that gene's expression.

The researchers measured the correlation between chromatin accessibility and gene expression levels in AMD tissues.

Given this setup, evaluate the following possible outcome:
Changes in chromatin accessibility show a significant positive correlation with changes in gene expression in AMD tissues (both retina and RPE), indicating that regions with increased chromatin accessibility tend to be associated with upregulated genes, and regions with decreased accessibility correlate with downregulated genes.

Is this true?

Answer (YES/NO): YES